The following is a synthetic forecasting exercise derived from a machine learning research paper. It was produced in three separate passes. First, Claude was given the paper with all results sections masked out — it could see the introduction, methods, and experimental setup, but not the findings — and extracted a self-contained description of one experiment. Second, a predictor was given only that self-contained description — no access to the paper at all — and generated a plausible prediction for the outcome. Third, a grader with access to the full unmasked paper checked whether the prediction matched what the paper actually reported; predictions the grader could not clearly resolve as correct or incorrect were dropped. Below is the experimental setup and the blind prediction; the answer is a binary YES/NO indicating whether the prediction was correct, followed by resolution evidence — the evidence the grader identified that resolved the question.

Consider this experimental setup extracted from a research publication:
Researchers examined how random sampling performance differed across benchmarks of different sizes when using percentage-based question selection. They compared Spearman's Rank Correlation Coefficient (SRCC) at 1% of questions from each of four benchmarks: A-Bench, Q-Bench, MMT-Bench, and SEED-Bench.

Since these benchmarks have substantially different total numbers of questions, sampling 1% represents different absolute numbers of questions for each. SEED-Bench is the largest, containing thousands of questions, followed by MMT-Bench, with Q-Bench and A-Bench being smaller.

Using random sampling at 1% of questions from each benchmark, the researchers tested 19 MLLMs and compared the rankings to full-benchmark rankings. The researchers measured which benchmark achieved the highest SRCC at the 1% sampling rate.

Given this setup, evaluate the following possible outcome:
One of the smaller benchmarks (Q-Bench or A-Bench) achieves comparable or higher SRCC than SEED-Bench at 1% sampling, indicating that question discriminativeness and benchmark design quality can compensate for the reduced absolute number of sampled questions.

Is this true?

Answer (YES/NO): NO